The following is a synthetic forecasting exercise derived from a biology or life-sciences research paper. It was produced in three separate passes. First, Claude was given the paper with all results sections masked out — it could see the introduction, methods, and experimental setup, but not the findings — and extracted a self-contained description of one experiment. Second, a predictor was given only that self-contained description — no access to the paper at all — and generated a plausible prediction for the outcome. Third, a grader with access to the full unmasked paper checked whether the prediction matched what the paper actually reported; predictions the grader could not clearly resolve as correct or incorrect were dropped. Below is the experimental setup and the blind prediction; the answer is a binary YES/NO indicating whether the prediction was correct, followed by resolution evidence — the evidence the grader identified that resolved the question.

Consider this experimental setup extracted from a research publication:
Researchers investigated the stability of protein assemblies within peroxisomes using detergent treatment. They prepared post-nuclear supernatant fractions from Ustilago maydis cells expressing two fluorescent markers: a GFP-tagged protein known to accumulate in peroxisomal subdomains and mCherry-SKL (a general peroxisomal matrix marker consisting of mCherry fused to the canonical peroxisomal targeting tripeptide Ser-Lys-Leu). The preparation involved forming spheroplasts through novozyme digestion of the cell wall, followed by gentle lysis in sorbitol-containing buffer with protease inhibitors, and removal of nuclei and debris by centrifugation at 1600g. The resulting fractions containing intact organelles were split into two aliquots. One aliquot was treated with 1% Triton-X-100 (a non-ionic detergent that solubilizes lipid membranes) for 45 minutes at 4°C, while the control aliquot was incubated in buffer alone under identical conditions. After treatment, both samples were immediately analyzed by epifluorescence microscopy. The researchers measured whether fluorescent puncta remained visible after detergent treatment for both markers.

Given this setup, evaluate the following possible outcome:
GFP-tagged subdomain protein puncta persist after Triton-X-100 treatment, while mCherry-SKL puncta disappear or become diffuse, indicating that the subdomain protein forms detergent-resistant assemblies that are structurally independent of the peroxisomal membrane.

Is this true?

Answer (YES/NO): YES